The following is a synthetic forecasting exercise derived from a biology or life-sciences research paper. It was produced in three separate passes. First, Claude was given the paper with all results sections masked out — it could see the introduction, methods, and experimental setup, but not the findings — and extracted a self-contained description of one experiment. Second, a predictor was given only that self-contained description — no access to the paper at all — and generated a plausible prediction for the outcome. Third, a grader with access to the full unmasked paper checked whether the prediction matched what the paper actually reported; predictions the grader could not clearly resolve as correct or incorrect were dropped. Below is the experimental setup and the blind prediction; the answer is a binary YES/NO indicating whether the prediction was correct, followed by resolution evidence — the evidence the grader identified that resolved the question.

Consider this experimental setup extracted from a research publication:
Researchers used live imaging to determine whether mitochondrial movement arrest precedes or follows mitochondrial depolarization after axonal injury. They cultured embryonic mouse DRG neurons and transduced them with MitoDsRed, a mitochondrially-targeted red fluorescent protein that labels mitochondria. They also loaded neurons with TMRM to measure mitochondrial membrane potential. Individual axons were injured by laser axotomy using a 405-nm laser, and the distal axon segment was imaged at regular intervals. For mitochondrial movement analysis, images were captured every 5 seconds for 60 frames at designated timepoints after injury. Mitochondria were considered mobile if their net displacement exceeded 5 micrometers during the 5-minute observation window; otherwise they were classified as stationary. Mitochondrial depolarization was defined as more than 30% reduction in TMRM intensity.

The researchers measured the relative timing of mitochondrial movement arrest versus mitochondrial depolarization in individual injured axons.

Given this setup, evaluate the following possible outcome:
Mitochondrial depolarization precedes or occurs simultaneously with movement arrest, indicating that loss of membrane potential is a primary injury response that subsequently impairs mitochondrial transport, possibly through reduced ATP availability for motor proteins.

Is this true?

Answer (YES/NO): NO